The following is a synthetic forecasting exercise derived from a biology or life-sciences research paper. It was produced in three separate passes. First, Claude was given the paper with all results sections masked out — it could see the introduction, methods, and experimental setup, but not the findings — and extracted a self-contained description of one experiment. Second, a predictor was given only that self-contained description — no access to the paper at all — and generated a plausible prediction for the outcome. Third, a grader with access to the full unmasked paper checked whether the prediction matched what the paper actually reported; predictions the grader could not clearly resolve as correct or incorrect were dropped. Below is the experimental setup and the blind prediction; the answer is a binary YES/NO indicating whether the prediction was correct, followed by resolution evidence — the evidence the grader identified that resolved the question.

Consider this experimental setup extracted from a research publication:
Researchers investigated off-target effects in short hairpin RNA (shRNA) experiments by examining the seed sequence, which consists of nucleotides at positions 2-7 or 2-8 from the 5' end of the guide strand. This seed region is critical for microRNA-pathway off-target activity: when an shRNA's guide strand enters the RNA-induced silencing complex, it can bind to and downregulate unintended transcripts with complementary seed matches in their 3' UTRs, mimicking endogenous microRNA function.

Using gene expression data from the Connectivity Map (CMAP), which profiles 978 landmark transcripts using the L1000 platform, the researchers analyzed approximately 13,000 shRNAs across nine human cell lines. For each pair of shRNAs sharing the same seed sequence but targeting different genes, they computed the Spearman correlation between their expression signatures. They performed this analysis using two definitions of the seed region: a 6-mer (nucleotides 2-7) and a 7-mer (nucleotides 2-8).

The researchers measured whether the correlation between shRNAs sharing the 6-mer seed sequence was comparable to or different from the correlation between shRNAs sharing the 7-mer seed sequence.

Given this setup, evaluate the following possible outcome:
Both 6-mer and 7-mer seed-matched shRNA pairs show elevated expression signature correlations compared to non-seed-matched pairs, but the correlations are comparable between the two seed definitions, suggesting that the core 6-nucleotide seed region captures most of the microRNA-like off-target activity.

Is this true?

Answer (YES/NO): YES